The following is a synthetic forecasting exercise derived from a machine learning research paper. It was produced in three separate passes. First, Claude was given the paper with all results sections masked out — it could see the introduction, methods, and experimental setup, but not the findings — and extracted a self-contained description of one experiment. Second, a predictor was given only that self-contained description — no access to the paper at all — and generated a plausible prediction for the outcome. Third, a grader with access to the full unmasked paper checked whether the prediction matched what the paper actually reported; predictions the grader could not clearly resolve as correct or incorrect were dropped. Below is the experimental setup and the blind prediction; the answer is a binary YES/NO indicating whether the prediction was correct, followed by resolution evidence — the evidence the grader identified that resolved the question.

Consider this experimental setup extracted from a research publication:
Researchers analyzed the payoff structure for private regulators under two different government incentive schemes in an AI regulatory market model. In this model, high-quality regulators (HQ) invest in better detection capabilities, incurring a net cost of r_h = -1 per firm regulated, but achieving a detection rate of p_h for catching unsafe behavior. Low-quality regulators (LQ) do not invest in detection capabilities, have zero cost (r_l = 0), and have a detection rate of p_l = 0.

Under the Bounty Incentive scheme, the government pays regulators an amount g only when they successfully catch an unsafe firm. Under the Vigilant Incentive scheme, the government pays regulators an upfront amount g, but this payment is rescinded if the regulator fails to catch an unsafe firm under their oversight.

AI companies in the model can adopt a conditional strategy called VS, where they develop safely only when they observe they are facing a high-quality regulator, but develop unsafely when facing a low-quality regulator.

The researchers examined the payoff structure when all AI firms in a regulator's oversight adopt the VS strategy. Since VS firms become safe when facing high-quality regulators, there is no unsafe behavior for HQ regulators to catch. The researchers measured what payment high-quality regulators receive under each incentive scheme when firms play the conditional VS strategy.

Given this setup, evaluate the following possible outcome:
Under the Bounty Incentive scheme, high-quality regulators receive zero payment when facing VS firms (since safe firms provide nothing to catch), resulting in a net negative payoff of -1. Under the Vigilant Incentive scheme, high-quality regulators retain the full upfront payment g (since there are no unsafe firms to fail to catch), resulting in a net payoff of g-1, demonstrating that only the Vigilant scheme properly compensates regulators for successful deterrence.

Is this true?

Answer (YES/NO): YES